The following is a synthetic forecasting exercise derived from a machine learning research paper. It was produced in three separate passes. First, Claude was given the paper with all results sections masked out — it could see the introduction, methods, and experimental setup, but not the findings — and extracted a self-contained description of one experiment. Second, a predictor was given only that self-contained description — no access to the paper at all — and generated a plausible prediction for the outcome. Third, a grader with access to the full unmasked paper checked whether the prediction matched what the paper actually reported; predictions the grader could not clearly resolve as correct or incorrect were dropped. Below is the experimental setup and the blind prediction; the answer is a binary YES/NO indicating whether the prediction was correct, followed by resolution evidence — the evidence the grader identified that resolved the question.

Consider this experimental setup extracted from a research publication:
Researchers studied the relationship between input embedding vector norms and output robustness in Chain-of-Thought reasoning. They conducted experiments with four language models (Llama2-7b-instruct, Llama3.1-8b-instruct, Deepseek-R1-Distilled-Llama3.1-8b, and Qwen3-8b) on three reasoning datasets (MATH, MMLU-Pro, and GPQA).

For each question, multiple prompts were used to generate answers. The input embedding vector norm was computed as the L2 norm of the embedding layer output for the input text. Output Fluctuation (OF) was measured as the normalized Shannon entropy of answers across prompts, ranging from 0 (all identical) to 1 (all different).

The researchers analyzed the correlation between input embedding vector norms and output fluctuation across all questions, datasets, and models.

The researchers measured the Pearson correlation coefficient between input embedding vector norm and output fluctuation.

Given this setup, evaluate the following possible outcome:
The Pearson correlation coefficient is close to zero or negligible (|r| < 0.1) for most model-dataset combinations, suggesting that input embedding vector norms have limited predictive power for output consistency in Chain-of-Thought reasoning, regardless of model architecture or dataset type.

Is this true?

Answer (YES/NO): NO